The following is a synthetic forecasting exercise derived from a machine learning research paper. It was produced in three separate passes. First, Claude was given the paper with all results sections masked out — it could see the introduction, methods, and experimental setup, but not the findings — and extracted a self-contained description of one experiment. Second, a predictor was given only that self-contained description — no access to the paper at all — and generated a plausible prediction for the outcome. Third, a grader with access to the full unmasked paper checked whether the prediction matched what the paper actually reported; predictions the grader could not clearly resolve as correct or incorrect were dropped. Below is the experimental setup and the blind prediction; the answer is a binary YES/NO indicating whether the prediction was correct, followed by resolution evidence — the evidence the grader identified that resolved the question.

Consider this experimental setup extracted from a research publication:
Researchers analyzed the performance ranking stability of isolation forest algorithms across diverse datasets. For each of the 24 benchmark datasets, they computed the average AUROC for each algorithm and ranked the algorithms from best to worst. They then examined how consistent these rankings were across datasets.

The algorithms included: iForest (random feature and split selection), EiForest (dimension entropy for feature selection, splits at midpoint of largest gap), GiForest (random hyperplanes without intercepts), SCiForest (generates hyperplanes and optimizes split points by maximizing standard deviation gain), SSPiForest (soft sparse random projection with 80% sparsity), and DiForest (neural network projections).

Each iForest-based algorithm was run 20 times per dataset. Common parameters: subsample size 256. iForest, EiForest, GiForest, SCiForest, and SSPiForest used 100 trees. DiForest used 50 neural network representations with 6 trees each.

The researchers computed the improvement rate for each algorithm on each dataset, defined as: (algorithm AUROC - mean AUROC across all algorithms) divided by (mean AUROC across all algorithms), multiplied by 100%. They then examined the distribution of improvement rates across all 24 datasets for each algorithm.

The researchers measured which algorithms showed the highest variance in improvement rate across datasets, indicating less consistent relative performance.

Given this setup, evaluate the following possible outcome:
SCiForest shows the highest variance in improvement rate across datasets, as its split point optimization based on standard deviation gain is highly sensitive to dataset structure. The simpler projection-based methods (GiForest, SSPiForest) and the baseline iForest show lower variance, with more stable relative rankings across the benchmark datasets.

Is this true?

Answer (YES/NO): NO